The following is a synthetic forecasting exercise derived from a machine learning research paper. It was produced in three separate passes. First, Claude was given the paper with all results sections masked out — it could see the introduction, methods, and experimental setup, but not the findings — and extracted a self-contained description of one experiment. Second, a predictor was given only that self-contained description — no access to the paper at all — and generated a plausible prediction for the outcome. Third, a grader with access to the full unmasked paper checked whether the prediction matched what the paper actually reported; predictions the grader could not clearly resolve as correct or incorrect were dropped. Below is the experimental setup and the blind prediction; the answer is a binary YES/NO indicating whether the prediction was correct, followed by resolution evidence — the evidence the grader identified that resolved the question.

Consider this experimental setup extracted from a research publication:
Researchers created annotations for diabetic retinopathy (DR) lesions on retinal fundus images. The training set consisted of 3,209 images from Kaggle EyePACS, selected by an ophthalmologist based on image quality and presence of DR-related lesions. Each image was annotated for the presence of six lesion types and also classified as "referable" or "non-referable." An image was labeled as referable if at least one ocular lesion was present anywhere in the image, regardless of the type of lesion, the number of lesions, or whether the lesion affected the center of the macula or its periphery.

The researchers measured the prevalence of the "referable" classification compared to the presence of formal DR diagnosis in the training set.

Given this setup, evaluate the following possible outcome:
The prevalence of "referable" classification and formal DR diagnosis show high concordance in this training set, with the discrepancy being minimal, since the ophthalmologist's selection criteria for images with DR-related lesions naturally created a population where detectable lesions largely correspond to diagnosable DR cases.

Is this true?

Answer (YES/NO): NO